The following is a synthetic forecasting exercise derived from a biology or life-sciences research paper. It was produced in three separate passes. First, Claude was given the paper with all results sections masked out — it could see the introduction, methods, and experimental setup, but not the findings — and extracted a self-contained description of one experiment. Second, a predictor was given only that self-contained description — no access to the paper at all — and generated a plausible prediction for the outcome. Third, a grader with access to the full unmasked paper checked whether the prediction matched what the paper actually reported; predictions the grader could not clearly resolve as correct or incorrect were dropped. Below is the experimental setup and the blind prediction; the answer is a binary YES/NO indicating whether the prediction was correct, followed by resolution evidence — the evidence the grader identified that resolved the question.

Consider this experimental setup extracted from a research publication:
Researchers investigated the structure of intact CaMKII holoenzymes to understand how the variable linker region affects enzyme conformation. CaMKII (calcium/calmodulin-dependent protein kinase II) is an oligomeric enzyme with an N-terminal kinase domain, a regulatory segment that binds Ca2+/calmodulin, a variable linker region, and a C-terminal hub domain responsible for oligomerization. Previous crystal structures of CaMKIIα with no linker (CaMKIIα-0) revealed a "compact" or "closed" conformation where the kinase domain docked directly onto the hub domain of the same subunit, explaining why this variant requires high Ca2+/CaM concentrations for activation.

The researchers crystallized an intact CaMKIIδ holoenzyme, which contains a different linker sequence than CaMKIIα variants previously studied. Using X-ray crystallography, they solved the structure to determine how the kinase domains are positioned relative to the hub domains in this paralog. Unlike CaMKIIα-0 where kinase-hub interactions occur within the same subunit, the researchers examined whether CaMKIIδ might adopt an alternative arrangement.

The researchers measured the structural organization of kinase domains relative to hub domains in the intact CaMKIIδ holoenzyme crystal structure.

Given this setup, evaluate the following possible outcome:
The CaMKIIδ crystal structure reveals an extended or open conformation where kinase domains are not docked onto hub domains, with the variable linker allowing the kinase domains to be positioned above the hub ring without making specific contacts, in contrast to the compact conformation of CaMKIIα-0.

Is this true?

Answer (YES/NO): NO